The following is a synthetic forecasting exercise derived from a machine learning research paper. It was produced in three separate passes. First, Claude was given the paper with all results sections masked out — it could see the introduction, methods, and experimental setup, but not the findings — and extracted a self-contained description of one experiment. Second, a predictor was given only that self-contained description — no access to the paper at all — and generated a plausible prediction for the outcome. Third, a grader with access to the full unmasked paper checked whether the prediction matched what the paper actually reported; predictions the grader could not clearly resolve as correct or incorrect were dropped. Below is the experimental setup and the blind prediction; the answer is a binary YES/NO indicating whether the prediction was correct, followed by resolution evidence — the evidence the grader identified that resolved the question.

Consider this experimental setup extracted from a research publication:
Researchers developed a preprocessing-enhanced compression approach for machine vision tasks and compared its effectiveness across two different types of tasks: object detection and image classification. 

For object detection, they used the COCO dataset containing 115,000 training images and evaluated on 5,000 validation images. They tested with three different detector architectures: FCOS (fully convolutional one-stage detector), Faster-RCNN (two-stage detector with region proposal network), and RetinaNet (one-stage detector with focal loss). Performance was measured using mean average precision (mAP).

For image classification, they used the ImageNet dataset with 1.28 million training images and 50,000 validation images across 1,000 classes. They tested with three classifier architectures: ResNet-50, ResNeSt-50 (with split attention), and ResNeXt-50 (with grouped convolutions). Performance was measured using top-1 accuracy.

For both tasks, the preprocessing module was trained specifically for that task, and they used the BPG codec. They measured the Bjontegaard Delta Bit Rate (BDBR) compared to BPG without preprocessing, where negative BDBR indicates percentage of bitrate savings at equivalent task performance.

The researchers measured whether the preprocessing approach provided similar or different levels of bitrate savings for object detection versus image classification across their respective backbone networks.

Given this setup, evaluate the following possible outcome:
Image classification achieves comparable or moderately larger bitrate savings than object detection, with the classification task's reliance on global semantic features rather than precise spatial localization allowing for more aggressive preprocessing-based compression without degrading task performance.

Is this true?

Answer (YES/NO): NO